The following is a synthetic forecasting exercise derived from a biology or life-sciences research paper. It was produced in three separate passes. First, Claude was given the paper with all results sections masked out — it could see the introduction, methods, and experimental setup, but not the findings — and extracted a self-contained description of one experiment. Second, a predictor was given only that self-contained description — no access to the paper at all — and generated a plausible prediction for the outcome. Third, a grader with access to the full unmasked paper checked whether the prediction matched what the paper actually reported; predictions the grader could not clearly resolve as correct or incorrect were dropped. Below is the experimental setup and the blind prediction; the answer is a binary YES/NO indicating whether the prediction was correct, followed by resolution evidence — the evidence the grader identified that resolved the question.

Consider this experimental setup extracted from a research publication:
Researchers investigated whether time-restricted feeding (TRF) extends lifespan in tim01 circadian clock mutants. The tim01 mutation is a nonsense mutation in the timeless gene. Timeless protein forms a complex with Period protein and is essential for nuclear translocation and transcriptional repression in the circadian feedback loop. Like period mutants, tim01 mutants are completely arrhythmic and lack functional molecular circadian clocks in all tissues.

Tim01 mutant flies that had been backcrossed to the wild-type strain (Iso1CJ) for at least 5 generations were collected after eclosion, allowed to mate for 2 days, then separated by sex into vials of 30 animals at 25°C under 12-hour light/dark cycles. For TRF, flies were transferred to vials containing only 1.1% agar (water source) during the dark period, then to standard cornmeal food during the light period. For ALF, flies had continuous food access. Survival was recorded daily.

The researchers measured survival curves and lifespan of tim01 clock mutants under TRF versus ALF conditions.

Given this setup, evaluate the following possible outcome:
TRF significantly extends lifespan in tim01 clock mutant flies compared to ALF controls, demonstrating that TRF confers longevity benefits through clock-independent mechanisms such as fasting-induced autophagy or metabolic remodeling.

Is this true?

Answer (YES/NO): NO